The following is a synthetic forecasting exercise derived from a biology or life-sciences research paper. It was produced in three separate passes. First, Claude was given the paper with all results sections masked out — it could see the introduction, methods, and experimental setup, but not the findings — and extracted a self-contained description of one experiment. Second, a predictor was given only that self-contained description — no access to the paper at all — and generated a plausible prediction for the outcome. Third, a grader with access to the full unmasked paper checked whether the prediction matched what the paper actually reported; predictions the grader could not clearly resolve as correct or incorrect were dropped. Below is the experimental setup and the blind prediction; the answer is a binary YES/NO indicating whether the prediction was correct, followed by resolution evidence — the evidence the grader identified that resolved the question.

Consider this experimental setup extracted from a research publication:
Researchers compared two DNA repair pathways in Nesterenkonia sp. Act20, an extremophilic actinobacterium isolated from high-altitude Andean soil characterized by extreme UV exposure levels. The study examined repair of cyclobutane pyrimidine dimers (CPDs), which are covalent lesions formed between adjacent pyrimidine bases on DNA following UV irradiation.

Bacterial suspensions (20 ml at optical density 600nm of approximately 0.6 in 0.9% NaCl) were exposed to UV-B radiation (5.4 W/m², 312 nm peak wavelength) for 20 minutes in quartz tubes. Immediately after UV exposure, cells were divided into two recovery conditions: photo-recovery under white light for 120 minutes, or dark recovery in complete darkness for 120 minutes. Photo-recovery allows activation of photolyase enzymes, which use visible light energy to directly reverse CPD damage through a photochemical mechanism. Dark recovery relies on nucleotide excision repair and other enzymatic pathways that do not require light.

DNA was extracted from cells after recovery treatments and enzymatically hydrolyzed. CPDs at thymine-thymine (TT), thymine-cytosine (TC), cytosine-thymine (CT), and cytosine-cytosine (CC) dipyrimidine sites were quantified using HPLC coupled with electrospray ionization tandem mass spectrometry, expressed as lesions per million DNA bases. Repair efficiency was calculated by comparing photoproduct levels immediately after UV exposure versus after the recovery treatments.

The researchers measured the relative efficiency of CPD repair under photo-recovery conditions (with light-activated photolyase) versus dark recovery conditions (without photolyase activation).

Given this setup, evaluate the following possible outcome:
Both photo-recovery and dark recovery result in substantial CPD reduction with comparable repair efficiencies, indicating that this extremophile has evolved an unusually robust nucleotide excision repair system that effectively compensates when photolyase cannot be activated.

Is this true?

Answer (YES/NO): NO